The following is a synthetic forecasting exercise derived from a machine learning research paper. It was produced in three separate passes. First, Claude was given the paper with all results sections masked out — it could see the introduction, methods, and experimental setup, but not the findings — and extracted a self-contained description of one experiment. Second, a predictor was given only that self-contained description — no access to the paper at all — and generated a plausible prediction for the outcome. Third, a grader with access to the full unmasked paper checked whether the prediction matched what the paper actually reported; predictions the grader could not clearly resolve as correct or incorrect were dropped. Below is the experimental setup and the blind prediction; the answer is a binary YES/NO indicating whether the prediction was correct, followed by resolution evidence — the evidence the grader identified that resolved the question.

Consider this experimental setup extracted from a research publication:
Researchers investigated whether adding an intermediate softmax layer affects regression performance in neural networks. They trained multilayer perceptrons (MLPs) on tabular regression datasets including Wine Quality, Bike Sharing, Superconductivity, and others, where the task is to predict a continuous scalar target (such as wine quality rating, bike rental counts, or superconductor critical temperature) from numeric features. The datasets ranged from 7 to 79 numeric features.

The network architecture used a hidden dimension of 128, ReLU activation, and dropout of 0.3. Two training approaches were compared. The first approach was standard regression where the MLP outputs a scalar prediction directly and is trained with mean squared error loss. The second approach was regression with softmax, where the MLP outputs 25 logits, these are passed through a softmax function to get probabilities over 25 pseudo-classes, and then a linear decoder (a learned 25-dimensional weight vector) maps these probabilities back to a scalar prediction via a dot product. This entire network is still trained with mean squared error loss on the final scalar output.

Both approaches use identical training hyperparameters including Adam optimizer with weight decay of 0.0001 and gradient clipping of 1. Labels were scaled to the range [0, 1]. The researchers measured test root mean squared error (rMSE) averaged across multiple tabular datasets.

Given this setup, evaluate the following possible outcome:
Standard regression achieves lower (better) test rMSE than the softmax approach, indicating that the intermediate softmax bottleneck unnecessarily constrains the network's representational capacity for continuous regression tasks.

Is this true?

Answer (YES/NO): NO